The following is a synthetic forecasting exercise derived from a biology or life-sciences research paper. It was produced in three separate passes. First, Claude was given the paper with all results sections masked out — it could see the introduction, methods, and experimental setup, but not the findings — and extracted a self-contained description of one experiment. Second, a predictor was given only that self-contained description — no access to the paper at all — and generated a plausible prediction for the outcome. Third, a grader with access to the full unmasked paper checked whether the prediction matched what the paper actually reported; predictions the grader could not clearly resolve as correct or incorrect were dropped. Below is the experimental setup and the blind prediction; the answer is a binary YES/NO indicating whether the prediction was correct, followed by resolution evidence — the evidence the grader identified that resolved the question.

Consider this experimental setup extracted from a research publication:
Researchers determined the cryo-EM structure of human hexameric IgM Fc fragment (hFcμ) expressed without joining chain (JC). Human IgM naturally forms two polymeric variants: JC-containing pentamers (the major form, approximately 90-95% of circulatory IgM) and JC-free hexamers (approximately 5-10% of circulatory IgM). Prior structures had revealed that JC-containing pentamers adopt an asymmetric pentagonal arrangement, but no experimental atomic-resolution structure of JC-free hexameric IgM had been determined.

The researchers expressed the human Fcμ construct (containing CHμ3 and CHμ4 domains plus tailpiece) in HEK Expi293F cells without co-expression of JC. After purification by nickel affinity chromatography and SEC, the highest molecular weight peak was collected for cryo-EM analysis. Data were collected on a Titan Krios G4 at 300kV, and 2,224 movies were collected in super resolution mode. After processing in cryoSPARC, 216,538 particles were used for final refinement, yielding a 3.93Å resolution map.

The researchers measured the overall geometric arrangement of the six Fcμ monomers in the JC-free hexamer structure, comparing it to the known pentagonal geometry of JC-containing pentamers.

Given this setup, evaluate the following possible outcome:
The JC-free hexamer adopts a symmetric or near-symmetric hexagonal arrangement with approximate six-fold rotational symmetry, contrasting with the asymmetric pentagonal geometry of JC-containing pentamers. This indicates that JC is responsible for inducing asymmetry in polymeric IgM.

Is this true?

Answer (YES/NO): YES